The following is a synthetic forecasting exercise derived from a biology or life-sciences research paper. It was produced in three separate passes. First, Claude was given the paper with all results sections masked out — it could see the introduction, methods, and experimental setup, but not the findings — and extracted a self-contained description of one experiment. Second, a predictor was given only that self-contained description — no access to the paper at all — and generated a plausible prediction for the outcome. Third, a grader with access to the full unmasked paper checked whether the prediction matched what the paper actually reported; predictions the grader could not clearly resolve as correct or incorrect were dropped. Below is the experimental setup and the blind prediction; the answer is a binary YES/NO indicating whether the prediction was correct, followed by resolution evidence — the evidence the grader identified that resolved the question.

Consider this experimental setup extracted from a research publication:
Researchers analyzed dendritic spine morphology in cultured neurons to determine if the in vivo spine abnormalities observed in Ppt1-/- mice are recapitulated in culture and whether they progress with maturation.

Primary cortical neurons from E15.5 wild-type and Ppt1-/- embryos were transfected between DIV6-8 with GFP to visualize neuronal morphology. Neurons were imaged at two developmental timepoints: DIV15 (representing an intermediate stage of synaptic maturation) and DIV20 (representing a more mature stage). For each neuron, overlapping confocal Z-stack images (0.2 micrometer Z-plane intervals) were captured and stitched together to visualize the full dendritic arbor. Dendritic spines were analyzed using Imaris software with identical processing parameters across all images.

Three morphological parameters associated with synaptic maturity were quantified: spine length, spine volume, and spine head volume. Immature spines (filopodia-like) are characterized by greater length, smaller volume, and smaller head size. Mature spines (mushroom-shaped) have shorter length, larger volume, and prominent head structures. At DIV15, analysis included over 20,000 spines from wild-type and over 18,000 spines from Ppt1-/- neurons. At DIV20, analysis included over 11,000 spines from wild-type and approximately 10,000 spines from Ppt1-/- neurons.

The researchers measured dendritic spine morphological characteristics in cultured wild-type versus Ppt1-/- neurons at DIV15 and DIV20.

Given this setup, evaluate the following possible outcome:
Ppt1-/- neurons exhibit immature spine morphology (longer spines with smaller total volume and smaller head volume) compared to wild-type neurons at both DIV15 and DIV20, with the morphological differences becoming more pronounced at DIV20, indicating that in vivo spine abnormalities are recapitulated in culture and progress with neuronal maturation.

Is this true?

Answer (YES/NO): NO